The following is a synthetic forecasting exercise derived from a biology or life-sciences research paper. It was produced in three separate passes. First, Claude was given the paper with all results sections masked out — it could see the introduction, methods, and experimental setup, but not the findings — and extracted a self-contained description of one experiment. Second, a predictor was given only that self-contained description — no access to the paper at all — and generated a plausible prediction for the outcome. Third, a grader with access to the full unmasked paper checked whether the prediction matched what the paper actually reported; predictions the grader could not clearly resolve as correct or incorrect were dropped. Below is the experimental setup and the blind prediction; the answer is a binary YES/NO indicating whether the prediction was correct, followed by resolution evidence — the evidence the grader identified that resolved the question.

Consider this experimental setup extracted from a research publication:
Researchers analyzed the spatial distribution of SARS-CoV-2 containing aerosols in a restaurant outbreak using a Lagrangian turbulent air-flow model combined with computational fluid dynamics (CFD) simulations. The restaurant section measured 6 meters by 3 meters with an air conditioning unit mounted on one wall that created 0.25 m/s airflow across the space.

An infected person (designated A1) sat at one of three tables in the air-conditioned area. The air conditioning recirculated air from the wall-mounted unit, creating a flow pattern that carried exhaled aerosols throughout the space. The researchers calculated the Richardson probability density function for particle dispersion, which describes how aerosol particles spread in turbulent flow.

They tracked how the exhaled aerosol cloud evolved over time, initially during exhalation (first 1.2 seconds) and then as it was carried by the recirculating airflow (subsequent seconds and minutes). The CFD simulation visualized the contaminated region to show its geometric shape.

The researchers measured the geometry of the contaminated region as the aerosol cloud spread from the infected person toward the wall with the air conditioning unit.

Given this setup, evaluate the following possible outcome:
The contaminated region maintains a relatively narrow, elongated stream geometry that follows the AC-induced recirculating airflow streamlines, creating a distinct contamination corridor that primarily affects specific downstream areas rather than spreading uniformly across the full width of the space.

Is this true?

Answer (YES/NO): NO